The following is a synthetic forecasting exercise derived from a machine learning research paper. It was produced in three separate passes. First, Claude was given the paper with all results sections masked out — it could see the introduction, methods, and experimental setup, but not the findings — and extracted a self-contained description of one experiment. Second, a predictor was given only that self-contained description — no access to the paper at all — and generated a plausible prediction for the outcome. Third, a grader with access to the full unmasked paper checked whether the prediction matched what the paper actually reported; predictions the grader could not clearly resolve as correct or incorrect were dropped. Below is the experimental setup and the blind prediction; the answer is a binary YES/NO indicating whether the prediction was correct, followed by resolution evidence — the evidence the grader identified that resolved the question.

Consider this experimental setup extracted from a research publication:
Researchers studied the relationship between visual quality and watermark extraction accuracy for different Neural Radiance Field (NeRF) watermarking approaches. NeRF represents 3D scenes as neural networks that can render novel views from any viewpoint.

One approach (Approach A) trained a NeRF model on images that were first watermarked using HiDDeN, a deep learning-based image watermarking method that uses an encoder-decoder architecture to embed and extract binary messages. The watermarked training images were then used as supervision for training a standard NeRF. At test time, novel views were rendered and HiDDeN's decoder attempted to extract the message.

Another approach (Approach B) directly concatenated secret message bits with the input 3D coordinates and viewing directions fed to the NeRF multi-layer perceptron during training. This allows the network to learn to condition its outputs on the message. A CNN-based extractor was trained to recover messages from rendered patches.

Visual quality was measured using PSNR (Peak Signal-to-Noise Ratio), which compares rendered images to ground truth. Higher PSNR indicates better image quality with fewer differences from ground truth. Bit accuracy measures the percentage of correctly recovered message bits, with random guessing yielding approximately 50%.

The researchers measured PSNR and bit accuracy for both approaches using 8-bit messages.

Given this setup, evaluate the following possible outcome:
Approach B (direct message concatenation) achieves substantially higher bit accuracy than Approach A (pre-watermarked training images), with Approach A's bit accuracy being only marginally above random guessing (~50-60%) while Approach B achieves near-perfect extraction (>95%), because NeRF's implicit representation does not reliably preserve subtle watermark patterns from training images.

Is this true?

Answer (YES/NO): NO